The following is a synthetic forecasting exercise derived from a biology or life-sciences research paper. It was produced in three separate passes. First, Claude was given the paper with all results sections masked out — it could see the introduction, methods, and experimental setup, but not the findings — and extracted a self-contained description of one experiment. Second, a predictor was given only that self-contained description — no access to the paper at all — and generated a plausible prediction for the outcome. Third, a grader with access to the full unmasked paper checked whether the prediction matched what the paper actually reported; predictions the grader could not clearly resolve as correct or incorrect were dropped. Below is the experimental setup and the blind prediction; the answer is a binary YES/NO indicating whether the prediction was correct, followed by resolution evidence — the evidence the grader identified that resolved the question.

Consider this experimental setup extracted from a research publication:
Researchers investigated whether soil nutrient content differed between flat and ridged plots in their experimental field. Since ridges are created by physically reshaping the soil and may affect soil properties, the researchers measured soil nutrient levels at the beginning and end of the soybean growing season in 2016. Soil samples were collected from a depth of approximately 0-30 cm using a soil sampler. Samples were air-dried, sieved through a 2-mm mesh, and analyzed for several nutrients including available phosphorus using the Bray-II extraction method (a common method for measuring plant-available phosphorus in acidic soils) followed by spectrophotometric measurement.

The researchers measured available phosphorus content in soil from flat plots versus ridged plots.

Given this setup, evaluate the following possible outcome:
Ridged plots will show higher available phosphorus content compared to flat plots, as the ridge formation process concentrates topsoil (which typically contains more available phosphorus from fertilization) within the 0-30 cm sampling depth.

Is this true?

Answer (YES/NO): NO